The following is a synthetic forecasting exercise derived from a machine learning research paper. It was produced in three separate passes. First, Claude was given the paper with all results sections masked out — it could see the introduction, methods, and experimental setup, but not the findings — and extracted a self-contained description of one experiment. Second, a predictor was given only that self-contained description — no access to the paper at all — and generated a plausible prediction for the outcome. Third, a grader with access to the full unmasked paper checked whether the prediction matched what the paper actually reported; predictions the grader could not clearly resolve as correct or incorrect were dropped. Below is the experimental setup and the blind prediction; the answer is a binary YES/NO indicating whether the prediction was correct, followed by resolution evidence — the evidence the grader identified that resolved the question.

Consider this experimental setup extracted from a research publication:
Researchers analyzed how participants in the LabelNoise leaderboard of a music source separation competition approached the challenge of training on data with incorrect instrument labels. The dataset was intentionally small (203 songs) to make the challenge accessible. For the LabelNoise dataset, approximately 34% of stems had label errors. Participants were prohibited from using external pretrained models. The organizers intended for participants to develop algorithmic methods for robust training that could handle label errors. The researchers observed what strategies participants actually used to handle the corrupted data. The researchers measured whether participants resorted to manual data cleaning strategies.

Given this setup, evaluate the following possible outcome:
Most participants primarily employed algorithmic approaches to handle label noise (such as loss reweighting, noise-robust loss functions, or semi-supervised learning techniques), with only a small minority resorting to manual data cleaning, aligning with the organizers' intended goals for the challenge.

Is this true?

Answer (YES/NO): NO